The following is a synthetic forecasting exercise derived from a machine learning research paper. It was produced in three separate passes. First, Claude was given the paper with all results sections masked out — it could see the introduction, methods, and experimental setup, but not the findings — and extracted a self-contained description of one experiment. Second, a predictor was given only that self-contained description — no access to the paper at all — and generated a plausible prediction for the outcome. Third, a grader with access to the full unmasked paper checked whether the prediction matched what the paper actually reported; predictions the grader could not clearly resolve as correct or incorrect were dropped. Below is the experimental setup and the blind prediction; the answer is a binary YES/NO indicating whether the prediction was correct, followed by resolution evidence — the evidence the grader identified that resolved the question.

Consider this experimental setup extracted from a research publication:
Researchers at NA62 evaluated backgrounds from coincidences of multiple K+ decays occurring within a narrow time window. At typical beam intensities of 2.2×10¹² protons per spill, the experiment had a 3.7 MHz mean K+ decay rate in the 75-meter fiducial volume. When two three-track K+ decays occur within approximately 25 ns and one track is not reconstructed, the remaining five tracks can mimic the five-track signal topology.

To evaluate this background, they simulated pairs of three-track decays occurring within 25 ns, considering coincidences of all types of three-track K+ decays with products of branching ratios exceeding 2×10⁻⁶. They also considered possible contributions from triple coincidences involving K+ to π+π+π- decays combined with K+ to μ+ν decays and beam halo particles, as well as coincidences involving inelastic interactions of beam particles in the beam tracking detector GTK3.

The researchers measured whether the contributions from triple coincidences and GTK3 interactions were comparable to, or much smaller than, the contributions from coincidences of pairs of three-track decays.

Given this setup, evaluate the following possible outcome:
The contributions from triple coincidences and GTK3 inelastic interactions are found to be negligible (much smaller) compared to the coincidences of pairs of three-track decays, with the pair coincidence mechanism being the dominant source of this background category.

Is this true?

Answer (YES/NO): YES